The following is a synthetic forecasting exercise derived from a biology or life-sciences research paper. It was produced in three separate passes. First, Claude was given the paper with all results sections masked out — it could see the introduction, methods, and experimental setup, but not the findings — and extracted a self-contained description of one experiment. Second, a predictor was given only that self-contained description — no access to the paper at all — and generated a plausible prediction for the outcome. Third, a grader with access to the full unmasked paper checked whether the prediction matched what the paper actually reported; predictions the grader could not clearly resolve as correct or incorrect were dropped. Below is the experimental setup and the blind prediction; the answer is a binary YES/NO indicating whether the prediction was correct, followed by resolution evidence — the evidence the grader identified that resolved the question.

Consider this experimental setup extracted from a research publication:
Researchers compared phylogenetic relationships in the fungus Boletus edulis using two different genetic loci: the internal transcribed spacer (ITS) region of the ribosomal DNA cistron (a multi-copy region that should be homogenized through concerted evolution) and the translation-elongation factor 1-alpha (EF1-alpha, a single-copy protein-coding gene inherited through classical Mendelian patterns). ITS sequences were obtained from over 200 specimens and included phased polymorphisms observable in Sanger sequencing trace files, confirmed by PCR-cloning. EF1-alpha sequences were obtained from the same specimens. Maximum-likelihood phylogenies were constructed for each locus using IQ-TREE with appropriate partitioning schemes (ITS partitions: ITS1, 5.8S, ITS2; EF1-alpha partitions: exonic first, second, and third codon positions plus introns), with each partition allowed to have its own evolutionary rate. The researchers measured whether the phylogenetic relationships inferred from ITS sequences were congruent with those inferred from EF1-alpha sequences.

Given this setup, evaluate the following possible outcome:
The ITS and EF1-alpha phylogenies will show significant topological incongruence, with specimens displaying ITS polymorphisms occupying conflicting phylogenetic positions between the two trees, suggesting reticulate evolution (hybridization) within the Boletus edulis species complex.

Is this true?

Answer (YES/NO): NO